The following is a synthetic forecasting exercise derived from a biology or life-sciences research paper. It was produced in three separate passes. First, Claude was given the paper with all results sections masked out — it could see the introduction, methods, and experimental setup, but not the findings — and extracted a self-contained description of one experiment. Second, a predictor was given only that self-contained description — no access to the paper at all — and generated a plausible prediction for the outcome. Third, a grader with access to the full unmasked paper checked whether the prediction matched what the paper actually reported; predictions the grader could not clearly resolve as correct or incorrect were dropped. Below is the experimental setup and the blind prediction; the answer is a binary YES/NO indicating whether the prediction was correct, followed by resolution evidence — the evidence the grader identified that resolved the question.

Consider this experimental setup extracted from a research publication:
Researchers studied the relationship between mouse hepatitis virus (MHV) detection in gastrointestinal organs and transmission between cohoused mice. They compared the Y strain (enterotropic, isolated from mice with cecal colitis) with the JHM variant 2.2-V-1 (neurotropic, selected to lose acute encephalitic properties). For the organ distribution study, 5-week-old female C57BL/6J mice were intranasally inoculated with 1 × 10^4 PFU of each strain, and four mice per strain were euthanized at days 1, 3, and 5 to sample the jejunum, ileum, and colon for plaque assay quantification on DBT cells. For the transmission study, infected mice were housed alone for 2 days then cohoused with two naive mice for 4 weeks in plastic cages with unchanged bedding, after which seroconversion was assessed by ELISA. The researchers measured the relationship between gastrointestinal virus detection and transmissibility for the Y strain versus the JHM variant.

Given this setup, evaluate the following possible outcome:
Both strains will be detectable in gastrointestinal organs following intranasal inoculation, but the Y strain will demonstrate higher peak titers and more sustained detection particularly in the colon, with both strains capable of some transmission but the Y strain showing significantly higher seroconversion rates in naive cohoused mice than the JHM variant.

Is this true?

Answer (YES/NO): NO